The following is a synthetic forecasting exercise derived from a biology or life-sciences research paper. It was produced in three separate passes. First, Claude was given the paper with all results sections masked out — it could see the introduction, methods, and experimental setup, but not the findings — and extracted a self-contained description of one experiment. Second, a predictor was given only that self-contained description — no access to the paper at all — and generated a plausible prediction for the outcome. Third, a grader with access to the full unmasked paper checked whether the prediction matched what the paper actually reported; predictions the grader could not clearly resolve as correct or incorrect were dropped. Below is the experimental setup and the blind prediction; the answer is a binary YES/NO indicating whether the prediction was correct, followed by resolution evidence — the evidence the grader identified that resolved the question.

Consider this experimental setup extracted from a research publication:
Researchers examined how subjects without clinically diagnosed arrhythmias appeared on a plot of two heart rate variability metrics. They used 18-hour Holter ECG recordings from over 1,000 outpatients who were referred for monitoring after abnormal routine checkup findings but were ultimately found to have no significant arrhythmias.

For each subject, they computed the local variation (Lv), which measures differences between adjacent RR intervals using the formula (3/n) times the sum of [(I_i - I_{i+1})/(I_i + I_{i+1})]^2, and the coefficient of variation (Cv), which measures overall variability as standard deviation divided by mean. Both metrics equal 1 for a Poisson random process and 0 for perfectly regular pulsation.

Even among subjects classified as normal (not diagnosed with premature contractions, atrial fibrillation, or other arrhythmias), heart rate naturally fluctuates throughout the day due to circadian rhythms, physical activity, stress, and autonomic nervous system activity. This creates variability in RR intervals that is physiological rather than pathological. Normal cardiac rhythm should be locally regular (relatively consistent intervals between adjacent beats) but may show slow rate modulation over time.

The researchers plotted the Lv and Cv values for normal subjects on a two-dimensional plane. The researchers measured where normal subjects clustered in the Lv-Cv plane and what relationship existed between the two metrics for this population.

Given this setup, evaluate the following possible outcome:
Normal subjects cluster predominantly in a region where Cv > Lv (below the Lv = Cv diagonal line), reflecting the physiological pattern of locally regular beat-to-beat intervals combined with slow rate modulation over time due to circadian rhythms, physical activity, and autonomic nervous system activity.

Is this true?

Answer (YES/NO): YES